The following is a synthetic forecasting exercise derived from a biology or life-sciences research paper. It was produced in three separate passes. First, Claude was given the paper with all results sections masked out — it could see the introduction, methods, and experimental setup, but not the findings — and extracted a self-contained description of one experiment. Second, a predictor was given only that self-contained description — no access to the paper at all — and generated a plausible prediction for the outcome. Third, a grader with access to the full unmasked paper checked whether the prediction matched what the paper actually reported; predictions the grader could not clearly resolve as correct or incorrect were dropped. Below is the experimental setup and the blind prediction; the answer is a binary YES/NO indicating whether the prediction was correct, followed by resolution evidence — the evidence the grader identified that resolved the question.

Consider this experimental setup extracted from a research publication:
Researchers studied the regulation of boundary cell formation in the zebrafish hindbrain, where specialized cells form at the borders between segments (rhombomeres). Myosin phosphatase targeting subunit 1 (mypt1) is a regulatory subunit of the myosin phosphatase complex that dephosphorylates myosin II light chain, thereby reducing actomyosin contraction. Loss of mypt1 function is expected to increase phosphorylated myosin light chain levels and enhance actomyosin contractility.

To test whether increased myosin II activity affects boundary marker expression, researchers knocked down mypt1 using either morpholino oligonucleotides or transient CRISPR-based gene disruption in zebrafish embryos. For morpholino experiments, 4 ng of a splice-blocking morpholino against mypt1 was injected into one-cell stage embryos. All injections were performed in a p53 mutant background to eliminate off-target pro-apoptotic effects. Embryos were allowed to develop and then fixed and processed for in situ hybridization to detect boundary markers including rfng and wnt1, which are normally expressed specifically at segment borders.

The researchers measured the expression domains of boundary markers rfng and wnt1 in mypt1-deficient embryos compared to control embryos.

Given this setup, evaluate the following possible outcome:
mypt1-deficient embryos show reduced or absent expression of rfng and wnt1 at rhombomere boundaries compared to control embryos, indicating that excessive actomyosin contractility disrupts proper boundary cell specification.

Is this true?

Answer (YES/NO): NO